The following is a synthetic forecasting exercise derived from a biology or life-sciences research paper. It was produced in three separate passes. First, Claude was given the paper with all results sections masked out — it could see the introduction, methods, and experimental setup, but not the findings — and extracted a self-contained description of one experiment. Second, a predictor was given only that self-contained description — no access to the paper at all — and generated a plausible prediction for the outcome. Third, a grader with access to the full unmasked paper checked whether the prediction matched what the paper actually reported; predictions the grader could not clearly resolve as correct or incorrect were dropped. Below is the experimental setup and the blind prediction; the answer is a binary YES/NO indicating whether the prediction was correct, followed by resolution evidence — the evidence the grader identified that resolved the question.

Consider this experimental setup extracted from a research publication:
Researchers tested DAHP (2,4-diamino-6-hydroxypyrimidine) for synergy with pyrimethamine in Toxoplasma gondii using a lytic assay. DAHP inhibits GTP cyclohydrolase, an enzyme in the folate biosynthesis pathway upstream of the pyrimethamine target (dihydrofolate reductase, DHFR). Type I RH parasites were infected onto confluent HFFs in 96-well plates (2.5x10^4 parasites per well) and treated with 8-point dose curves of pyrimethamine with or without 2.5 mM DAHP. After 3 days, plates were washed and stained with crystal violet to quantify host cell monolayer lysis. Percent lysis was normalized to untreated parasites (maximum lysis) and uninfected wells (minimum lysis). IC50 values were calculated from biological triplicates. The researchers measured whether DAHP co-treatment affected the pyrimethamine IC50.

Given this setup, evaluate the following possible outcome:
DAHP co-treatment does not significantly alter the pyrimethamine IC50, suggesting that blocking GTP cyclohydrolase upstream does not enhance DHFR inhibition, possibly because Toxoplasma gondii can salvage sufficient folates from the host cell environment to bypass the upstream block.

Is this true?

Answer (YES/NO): NO